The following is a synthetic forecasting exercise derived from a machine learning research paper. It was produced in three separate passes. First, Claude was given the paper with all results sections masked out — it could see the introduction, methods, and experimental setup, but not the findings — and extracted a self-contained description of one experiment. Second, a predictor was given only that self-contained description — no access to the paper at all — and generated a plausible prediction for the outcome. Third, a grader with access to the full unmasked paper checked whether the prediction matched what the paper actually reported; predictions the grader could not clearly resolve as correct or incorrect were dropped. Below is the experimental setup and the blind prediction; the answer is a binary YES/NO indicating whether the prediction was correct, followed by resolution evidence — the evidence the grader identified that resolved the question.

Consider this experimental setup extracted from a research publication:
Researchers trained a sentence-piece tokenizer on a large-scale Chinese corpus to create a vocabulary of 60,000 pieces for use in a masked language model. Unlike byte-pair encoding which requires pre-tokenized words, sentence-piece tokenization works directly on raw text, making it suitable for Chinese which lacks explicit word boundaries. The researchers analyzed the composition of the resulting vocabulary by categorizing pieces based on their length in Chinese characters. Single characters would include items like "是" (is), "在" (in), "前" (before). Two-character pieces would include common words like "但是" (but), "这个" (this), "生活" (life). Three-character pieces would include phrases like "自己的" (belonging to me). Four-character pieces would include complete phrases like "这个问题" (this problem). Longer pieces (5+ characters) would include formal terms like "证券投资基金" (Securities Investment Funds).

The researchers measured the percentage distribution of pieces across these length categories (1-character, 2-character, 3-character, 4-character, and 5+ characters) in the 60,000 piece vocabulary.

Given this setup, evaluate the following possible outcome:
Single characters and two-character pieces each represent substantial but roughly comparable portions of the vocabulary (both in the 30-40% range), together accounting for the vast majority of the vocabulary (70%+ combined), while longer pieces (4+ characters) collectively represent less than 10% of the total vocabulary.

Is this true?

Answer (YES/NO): NO